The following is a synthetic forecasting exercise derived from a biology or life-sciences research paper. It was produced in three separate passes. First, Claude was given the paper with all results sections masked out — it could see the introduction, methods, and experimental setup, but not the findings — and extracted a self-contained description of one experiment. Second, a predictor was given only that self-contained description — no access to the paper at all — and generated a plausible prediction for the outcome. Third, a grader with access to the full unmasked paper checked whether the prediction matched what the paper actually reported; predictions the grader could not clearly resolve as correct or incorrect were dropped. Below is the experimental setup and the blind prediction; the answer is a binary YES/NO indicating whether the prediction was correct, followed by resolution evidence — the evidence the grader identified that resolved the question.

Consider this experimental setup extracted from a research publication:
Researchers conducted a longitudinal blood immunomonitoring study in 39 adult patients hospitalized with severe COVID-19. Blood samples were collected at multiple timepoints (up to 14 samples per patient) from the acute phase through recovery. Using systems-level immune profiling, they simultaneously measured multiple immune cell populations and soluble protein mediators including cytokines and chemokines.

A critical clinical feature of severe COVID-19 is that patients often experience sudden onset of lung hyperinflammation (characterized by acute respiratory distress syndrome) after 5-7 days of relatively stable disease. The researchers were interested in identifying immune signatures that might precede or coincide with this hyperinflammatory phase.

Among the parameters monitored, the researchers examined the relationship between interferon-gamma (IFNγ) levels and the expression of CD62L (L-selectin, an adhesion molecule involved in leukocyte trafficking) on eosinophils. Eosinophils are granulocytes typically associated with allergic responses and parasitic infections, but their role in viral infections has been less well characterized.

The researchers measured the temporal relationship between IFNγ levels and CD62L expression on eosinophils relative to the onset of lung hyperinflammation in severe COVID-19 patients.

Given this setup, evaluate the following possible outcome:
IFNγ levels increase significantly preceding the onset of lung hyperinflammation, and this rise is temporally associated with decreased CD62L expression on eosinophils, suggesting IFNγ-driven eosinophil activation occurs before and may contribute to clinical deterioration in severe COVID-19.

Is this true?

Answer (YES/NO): NO